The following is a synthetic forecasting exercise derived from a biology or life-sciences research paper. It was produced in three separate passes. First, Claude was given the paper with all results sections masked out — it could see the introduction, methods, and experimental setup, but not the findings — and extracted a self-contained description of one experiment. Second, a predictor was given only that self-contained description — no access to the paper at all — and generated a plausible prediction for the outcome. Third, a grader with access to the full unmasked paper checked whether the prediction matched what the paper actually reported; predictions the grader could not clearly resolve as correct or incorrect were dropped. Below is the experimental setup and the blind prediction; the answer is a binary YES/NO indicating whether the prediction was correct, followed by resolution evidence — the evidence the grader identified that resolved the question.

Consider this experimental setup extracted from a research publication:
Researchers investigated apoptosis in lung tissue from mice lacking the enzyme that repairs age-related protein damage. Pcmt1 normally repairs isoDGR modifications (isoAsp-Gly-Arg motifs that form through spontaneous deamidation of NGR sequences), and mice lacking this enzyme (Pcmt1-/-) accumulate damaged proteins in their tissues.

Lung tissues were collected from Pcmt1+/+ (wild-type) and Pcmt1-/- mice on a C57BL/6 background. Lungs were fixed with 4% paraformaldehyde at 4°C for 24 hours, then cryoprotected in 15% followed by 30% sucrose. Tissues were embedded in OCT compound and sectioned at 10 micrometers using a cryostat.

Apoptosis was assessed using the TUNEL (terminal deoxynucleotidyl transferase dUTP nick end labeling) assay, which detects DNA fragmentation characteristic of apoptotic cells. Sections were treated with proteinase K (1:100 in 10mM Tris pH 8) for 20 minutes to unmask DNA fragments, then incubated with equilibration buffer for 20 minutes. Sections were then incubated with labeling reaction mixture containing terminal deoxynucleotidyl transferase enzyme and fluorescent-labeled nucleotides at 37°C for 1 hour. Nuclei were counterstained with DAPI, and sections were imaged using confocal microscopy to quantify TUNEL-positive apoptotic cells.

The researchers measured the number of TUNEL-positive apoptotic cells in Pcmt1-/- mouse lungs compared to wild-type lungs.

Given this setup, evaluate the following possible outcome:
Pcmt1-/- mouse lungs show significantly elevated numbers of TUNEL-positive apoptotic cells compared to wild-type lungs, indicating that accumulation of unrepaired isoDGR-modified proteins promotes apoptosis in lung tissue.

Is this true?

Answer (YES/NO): YES